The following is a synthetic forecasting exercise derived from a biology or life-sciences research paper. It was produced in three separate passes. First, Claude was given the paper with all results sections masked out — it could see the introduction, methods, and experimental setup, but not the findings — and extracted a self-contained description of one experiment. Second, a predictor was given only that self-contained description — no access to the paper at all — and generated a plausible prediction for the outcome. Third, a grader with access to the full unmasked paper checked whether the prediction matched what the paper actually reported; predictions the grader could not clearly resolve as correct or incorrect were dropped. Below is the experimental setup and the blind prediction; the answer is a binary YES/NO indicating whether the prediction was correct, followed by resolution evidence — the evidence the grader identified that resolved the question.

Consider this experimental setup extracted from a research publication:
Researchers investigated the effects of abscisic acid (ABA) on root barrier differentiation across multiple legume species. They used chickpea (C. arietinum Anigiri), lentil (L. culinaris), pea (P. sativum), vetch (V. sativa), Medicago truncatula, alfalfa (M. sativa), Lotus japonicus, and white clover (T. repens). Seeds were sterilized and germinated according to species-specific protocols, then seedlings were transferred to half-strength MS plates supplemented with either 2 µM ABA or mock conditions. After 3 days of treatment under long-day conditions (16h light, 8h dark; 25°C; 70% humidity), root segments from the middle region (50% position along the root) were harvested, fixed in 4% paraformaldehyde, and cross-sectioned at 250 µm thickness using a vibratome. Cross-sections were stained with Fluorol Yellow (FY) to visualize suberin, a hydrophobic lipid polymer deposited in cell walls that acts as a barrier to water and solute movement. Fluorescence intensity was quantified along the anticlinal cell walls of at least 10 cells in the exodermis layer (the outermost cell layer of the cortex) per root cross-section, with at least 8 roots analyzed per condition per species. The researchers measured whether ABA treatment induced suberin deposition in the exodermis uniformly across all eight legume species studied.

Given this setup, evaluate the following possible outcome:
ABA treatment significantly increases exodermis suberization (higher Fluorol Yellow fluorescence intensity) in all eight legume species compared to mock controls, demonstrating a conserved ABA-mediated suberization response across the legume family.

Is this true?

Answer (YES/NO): NO